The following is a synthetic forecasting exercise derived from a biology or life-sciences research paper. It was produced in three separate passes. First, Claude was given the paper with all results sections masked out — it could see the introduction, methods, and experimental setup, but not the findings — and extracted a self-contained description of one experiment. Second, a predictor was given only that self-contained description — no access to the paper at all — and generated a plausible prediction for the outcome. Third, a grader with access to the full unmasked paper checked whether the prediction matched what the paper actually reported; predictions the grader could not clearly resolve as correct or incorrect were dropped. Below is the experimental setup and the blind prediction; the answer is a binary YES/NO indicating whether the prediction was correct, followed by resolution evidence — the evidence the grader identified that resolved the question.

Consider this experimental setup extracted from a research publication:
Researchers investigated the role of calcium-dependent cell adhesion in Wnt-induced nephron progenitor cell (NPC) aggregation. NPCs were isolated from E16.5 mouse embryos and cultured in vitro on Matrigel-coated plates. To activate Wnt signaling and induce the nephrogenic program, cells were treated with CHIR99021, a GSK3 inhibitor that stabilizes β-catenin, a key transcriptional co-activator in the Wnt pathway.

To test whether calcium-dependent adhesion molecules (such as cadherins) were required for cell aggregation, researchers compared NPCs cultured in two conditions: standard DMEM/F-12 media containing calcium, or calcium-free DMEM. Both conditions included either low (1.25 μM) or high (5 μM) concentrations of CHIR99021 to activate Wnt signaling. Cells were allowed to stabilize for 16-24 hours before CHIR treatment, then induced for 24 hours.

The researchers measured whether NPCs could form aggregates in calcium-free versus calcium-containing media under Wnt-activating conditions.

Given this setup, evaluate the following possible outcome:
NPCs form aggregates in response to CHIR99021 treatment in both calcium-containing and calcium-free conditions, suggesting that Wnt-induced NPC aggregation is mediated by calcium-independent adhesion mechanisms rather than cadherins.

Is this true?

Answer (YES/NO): NO